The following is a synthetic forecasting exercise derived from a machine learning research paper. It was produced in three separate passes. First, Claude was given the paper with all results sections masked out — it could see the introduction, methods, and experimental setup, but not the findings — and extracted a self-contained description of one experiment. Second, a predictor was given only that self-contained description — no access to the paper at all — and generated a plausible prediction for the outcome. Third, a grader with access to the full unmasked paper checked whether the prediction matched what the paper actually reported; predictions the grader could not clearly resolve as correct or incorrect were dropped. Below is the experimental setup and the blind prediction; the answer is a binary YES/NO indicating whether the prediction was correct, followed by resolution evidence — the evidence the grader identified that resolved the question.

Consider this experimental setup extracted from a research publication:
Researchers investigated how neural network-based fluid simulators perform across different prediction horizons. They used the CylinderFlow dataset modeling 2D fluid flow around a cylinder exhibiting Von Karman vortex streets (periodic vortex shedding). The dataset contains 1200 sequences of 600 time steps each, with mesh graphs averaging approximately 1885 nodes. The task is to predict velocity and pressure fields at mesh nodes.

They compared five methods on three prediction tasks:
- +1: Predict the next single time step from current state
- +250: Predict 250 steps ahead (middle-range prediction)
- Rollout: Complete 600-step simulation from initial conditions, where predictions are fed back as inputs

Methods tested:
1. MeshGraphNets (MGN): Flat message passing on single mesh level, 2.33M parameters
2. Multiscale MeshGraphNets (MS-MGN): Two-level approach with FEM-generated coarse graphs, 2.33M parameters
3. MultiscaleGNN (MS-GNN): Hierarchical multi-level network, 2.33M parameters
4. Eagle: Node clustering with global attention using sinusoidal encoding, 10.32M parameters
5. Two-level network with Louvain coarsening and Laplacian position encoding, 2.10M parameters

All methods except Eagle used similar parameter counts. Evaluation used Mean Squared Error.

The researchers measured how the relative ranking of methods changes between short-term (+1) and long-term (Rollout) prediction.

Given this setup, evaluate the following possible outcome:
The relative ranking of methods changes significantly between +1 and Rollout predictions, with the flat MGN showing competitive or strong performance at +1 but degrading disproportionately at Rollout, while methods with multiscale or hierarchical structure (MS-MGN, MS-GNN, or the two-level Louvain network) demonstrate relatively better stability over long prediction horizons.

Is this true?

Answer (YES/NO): NO